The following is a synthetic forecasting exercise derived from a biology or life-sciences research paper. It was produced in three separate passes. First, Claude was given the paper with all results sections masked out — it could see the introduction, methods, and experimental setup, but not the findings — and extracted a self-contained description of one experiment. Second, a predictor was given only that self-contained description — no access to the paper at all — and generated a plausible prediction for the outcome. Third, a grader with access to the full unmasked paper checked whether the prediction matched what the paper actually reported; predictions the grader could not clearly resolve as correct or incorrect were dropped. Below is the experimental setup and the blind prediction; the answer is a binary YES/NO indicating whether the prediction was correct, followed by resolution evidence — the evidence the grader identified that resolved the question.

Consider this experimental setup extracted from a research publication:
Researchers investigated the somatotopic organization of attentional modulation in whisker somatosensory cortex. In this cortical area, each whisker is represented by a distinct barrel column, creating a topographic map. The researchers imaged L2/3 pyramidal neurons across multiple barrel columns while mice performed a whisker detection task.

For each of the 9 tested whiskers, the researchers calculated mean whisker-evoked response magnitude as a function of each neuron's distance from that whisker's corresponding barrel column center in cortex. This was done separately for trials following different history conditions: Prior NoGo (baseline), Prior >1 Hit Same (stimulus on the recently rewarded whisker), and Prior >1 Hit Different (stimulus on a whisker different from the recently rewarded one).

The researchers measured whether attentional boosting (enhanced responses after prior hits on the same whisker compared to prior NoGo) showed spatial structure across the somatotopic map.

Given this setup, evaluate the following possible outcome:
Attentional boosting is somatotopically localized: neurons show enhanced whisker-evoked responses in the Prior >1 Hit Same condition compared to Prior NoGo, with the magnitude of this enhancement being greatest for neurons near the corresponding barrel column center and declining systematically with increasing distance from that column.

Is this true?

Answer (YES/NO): YES